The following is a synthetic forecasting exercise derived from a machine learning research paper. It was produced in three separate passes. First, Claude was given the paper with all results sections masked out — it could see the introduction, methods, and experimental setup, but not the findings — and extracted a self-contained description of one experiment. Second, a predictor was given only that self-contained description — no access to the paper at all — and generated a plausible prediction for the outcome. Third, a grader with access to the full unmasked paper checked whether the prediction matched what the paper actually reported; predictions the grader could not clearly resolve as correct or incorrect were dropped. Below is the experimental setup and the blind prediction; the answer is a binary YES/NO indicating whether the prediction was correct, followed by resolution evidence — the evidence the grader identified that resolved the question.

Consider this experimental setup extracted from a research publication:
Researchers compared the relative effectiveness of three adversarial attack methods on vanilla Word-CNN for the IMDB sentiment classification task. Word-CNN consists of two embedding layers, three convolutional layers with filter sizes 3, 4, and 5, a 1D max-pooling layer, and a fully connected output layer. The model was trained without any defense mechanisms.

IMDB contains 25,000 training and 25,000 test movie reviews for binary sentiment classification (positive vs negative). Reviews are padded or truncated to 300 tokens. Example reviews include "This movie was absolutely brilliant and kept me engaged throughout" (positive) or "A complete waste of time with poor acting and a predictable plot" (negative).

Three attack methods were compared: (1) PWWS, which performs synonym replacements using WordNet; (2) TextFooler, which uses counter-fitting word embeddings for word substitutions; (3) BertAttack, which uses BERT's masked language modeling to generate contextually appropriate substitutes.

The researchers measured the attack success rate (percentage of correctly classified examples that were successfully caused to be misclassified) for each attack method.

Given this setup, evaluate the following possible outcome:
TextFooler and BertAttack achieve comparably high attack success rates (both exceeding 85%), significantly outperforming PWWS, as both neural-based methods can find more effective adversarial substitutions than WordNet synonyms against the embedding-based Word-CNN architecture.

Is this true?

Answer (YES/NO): NO